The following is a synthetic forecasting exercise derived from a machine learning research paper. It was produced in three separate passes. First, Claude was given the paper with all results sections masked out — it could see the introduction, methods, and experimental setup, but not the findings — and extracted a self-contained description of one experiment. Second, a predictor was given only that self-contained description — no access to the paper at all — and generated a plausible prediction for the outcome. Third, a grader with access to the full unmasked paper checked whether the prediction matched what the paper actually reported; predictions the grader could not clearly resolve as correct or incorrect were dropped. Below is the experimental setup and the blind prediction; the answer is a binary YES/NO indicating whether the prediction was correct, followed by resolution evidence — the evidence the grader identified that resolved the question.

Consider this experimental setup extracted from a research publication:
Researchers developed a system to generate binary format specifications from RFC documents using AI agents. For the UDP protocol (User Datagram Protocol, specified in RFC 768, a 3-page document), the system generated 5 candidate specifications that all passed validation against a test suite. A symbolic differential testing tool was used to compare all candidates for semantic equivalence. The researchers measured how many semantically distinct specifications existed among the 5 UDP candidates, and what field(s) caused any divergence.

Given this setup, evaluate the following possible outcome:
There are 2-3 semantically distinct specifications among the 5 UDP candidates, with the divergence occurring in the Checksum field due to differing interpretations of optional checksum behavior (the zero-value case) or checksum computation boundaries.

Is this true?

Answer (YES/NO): NO